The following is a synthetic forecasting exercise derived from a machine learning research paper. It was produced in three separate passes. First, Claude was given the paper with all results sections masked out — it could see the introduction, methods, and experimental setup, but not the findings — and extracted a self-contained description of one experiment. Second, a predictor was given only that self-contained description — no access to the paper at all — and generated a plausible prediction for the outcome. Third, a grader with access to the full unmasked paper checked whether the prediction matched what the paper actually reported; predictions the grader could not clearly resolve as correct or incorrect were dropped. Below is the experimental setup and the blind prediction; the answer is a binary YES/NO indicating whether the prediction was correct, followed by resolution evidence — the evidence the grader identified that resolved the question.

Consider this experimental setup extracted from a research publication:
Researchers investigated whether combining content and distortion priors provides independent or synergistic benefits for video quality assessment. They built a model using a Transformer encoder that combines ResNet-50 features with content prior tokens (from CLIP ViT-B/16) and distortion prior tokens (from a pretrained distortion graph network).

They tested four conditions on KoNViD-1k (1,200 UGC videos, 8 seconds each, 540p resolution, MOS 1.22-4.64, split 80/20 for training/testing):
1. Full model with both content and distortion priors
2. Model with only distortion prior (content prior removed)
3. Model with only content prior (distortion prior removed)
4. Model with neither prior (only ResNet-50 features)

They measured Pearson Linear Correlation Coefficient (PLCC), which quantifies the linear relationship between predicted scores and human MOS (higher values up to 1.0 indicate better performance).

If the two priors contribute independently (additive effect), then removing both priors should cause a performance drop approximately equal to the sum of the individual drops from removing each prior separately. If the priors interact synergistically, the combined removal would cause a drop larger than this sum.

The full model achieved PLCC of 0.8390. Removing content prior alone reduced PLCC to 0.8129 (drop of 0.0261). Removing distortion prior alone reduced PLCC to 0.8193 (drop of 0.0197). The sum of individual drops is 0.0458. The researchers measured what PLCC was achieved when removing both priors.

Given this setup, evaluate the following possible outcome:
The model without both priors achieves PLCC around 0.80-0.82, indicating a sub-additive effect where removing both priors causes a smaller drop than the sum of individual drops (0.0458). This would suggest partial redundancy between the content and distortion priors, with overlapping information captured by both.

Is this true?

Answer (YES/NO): NO